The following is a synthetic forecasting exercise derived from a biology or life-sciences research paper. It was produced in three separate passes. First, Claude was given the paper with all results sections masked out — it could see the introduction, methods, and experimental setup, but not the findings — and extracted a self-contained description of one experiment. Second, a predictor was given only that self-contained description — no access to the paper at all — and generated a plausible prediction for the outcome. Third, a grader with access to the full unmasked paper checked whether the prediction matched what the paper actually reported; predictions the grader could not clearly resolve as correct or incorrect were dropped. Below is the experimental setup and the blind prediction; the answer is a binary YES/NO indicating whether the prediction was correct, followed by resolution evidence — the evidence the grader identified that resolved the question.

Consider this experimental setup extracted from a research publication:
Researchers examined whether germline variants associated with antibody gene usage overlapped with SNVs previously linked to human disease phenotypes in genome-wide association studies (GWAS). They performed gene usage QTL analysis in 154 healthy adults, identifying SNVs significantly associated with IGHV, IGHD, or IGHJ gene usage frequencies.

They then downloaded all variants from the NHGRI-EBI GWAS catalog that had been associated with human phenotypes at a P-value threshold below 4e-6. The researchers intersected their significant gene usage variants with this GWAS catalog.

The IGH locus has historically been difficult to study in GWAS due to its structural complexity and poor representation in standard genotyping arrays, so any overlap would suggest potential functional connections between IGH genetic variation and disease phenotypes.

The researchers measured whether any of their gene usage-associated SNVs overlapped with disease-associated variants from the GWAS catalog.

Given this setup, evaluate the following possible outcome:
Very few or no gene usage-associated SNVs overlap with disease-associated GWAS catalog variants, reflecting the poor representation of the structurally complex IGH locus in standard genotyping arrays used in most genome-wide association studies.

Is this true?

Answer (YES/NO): NO